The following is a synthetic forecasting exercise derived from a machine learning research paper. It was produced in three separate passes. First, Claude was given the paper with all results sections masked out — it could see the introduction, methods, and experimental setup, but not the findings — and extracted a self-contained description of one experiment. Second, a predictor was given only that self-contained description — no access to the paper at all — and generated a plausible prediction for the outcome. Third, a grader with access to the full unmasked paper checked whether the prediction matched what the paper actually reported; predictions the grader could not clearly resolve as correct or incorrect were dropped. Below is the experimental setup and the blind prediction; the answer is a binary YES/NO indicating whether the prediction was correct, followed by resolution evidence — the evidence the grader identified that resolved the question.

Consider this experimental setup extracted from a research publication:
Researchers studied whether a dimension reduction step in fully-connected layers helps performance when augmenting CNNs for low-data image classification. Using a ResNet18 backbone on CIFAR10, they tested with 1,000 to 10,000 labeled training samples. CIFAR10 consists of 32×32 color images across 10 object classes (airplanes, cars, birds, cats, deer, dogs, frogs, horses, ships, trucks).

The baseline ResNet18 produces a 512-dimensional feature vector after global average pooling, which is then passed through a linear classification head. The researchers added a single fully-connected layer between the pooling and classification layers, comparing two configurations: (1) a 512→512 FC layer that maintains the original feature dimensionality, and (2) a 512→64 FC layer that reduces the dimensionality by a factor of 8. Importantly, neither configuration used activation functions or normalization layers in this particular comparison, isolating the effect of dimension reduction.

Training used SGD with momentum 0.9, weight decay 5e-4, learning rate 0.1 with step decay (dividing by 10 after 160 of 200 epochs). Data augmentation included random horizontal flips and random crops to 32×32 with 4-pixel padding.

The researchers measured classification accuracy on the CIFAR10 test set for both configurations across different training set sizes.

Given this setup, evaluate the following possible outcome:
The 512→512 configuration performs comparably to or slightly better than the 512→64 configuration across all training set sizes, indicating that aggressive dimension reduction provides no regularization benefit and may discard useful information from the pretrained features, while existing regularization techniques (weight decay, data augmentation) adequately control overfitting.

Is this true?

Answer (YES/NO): NO